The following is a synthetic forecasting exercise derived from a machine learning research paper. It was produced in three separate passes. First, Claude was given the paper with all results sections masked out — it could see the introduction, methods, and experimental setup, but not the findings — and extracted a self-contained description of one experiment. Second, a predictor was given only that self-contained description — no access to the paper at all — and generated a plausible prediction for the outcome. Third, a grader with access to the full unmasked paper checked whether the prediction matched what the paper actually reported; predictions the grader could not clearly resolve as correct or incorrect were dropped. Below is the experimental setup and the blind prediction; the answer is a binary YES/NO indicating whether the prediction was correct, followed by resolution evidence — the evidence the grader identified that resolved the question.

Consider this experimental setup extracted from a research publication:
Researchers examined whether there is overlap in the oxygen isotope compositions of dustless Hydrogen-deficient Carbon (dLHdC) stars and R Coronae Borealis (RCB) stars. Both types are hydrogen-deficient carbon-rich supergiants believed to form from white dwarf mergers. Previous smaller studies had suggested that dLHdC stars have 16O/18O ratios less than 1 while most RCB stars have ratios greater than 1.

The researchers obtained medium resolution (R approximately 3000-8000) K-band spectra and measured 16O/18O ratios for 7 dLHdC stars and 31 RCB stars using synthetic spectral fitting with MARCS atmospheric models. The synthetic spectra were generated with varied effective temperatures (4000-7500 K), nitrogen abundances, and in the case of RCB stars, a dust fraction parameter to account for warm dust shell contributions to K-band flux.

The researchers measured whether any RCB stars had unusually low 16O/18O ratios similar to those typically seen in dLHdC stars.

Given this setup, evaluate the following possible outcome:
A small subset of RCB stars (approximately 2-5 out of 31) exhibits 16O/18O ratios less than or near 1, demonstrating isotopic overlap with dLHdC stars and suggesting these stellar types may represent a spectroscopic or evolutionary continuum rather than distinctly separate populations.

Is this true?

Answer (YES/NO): NO